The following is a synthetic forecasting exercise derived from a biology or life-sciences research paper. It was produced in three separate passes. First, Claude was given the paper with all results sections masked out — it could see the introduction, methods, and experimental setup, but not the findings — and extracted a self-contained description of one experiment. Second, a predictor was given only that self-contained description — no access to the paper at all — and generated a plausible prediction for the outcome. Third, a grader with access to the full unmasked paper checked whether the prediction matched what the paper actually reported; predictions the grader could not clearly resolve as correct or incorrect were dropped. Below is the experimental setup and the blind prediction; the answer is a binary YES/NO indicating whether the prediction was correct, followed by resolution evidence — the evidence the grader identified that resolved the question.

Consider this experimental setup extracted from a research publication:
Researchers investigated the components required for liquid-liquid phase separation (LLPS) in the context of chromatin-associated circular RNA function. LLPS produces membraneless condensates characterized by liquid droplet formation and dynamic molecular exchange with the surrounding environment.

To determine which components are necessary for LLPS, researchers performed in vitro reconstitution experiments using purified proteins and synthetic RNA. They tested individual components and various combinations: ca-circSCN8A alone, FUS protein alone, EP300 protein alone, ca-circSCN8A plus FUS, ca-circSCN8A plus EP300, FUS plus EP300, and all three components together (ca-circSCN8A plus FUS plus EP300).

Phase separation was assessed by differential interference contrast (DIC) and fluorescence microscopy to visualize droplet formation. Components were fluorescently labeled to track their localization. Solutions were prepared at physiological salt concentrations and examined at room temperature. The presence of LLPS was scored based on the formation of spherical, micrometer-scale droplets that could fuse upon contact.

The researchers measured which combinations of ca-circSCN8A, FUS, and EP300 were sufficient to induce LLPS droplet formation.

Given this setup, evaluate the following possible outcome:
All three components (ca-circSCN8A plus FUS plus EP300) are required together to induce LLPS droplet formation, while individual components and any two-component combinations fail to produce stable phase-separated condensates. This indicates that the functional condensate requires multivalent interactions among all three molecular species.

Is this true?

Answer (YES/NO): NO